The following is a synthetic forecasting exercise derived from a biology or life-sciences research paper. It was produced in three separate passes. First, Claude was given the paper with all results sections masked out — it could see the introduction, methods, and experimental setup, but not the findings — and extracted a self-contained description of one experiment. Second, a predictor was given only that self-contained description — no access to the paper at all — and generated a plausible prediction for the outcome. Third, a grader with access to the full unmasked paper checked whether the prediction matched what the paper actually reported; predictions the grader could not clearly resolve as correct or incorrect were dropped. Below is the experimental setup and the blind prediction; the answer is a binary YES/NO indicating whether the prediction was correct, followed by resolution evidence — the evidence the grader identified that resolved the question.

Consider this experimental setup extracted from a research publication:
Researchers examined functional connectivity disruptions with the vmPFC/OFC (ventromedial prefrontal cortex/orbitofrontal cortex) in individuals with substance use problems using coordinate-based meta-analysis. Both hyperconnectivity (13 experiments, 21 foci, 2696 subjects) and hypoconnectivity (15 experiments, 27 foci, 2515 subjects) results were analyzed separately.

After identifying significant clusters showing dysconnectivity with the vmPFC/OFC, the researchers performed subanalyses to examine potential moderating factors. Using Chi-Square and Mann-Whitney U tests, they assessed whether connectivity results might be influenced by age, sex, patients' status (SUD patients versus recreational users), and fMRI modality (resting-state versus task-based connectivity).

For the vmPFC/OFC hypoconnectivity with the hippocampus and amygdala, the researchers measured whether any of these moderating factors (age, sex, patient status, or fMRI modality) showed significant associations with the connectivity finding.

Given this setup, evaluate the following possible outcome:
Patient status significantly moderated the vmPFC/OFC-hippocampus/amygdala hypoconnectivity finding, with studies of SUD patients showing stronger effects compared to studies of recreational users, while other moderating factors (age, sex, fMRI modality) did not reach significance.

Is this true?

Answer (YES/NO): NO